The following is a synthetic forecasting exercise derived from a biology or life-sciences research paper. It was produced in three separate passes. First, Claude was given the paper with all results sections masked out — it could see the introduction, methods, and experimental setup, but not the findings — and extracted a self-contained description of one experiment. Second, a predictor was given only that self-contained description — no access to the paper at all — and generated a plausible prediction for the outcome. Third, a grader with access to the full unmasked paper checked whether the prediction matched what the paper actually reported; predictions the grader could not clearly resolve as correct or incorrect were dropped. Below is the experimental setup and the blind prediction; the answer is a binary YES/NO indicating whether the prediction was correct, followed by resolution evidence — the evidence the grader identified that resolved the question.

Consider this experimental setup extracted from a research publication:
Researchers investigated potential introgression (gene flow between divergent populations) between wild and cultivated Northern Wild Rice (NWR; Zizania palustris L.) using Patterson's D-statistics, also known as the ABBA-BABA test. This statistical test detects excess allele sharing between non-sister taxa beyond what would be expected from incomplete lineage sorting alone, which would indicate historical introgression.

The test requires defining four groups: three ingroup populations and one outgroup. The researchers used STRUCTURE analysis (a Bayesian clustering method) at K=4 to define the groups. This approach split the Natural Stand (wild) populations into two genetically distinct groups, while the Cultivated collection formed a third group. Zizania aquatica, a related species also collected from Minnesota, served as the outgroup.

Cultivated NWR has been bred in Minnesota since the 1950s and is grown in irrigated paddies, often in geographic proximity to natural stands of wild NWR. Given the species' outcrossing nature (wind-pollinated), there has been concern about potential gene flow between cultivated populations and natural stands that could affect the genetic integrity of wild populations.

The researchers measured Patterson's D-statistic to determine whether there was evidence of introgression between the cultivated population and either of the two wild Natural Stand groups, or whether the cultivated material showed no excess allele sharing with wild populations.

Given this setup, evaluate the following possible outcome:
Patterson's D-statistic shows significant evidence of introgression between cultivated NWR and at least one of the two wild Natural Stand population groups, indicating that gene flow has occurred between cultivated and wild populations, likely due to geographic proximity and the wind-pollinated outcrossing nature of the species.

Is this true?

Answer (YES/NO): NO